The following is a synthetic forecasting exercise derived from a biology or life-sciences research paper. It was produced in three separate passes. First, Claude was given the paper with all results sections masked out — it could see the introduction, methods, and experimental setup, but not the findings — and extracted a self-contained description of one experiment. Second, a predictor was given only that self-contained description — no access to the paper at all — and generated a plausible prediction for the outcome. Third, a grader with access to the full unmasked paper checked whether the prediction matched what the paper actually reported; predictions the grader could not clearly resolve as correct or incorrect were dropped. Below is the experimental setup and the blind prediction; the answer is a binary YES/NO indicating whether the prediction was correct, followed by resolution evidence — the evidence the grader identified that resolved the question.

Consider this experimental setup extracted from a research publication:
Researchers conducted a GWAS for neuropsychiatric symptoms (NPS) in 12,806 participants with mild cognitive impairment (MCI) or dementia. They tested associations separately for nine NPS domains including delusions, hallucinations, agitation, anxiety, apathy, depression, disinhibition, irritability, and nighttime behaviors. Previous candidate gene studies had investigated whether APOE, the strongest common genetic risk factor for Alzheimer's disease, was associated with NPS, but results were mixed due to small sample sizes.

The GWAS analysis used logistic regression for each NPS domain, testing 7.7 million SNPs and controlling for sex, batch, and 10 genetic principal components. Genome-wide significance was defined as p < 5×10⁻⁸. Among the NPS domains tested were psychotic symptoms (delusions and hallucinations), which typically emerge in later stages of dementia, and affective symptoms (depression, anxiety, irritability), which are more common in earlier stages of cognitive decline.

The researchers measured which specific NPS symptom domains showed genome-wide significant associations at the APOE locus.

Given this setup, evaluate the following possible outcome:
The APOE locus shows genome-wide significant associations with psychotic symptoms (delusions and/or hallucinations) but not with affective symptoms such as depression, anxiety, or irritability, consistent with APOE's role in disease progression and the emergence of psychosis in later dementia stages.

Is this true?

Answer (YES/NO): NO